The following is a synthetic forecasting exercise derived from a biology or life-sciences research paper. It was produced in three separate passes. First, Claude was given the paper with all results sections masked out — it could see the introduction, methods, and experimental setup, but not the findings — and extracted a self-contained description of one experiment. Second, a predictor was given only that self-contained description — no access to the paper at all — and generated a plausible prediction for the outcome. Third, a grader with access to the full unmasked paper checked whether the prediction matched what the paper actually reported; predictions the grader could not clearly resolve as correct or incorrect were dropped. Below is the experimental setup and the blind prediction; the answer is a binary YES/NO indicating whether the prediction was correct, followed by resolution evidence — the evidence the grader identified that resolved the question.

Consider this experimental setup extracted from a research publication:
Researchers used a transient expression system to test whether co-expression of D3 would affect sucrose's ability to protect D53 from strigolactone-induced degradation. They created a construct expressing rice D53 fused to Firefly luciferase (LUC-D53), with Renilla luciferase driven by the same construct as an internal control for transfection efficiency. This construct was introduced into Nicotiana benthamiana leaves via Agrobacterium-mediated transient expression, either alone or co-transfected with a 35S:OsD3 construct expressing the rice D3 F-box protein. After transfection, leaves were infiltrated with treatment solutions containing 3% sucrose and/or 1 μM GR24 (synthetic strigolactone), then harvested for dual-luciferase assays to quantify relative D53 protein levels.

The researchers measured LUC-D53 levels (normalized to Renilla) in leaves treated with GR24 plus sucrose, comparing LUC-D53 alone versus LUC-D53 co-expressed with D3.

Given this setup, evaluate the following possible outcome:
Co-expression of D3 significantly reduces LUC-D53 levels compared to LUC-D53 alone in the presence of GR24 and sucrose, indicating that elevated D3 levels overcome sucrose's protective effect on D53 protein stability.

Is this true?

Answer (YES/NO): YES